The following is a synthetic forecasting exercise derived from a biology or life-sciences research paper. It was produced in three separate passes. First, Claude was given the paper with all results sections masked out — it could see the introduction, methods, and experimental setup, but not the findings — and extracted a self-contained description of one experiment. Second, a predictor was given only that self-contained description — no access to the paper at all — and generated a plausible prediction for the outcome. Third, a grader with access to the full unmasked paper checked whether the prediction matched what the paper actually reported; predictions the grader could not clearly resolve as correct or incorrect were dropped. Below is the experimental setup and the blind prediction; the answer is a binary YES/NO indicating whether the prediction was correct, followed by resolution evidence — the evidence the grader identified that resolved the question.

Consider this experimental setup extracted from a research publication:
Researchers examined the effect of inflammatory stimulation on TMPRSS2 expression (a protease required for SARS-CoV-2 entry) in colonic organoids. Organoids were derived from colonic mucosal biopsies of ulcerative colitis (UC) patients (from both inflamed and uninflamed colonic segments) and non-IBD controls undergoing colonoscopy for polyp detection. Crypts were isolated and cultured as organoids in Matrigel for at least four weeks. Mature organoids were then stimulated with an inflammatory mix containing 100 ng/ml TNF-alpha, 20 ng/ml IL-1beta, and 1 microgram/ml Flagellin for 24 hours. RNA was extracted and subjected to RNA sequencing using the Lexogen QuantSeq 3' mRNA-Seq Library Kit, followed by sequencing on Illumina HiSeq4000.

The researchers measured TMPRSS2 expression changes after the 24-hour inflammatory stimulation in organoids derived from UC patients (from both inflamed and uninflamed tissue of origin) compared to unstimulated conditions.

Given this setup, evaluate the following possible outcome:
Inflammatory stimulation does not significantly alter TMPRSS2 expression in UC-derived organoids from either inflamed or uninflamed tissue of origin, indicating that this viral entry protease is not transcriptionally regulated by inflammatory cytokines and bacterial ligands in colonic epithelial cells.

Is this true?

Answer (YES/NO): NO